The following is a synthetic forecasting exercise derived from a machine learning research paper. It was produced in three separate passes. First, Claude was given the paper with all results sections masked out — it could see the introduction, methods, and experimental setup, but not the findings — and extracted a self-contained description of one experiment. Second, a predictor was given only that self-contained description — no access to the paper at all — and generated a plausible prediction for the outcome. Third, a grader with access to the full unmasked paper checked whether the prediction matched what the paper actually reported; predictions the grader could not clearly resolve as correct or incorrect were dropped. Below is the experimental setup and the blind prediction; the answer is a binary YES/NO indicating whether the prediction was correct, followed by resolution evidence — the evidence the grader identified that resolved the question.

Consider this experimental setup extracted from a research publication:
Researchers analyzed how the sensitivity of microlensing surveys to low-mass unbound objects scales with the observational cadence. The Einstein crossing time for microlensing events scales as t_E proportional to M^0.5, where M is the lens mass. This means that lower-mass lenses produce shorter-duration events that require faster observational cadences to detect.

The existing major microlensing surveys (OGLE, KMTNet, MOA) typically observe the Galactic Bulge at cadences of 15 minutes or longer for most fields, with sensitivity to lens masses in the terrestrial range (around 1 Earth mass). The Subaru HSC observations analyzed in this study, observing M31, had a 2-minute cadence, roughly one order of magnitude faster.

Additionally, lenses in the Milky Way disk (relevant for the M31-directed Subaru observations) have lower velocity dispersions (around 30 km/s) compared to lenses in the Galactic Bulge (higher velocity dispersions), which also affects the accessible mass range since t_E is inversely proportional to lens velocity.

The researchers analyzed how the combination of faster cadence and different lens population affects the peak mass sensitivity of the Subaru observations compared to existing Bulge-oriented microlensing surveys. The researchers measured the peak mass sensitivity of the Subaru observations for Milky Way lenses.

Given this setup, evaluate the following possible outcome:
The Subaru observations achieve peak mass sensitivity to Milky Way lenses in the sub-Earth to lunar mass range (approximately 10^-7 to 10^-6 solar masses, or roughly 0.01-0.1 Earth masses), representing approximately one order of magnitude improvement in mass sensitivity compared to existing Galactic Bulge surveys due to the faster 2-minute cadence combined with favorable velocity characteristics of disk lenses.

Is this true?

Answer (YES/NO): NO